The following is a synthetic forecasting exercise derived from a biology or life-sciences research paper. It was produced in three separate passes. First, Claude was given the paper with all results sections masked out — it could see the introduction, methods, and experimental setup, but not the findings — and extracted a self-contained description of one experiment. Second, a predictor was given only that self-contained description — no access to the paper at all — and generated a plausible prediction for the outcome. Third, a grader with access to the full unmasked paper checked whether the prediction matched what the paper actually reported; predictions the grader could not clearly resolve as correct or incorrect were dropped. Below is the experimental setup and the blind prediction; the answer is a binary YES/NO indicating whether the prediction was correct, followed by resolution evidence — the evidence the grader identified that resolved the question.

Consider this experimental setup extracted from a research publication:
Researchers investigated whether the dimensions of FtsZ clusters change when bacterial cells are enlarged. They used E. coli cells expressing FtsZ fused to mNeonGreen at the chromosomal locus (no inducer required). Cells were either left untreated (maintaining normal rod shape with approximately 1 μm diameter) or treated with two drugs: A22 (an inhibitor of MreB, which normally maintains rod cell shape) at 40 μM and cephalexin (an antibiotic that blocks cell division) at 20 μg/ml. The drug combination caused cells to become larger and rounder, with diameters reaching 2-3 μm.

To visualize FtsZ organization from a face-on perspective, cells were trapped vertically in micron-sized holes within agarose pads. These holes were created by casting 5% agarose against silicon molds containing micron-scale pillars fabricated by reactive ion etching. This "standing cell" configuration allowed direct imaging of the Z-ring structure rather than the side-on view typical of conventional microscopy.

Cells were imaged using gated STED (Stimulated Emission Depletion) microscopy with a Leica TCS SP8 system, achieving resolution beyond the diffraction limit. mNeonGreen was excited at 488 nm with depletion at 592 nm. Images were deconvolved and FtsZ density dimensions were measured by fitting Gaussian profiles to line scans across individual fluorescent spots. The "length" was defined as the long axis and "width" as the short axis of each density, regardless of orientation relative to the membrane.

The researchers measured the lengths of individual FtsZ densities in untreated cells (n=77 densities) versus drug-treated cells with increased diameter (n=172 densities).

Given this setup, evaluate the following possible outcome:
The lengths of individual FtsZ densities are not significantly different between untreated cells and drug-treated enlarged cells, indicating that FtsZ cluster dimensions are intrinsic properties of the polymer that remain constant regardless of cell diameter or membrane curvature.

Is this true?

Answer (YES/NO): YES